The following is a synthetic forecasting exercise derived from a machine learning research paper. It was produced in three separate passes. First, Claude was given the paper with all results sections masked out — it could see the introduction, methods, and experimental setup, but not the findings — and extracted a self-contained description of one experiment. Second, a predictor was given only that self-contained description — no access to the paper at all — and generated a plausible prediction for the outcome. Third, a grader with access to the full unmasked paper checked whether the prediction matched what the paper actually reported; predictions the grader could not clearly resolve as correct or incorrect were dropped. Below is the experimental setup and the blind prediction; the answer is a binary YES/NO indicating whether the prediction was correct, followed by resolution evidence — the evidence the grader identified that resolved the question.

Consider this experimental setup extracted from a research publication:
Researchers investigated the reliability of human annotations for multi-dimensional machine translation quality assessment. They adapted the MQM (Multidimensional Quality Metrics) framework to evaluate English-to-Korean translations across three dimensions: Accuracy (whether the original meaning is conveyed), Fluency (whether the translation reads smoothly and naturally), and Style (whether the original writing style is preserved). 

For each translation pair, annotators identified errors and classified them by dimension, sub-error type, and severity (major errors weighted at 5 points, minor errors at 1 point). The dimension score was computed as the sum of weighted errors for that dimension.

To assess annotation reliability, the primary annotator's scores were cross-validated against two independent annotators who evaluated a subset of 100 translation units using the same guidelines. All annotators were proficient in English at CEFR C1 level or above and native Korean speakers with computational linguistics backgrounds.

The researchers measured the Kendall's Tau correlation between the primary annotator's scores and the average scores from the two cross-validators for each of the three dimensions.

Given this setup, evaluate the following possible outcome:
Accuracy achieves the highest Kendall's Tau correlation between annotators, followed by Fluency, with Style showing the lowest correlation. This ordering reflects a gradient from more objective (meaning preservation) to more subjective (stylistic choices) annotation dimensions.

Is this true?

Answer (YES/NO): NO